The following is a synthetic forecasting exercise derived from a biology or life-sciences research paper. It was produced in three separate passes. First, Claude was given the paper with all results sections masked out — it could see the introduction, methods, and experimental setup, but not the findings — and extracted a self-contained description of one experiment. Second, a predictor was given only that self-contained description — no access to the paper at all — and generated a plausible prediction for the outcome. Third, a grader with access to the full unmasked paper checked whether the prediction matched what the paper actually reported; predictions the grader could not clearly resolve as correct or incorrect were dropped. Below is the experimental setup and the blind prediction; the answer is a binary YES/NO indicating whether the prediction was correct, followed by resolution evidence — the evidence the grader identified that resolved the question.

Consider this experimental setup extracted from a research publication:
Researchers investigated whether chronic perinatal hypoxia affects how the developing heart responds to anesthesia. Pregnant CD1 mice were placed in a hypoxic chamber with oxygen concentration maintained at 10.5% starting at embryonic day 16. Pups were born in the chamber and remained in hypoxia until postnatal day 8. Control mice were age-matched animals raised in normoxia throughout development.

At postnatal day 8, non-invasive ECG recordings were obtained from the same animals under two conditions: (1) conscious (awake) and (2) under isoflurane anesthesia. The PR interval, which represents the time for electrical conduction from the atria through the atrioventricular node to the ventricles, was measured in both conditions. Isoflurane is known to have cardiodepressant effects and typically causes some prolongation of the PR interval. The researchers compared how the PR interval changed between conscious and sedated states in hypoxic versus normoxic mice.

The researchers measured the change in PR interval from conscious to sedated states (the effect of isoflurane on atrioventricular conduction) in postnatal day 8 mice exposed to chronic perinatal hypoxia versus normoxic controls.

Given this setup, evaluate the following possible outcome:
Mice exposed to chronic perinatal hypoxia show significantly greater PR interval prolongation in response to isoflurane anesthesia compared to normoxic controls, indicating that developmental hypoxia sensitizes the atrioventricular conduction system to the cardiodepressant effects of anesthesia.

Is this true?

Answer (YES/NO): YES